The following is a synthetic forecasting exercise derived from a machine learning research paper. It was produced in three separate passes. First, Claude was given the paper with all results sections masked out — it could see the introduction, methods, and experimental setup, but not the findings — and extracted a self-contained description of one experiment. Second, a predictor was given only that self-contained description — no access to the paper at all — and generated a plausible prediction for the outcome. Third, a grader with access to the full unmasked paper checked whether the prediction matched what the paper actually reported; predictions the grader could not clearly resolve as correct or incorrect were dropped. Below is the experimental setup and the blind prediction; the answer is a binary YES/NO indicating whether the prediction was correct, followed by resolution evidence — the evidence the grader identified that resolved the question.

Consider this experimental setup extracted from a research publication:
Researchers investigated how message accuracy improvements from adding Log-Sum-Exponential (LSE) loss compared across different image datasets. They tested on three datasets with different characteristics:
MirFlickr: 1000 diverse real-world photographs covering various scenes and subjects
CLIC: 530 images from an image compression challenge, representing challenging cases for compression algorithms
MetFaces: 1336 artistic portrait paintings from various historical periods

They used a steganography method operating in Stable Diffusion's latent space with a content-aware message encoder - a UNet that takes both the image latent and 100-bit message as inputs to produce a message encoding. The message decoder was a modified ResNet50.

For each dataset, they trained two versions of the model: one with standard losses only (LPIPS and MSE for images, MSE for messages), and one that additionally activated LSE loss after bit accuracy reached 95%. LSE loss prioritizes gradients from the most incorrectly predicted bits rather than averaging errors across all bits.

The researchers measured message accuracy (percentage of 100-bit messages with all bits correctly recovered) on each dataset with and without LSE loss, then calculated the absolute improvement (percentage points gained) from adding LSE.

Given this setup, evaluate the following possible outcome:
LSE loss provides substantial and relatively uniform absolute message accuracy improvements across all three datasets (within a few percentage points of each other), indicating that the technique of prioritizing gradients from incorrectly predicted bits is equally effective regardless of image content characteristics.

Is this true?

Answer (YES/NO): NO